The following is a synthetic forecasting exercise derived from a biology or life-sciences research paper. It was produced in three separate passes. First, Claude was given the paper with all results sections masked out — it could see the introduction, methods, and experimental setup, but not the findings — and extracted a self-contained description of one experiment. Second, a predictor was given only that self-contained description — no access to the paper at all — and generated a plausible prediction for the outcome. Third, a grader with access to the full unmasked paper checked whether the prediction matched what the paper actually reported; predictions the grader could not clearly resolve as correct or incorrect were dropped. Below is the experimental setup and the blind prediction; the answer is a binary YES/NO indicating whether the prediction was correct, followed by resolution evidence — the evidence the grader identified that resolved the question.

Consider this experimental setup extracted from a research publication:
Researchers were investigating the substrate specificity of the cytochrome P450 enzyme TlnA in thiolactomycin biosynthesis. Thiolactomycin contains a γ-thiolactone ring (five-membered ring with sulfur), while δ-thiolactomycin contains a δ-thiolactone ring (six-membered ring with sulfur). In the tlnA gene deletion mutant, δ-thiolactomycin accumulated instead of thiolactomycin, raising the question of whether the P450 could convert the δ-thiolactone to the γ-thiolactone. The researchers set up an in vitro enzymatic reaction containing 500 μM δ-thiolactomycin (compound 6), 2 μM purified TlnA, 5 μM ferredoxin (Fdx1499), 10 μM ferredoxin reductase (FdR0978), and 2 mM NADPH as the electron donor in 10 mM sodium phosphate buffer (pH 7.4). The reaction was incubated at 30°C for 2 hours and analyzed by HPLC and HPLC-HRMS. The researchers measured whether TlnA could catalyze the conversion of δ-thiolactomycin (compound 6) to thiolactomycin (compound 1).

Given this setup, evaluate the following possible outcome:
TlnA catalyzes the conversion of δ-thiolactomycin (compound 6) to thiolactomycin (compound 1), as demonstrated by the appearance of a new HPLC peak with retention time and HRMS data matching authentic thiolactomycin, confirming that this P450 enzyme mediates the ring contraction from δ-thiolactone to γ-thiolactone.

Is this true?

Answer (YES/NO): NO